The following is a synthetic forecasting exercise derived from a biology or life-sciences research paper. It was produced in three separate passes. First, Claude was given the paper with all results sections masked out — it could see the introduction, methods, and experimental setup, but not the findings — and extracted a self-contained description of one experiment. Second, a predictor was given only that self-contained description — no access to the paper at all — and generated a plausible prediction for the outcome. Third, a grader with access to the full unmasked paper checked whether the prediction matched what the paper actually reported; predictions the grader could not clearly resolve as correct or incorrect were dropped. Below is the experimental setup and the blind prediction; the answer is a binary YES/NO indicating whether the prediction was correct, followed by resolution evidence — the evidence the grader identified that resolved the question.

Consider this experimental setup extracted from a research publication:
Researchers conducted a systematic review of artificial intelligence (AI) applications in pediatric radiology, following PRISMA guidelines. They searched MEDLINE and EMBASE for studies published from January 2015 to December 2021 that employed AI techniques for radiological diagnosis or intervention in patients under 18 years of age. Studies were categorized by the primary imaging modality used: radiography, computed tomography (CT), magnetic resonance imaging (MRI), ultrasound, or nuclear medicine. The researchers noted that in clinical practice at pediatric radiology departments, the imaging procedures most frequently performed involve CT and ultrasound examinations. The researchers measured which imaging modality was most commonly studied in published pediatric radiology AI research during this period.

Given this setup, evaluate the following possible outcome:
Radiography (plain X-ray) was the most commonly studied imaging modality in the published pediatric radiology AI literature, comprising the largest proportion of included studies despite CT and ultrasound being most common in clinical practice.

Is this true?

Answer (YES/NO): NO